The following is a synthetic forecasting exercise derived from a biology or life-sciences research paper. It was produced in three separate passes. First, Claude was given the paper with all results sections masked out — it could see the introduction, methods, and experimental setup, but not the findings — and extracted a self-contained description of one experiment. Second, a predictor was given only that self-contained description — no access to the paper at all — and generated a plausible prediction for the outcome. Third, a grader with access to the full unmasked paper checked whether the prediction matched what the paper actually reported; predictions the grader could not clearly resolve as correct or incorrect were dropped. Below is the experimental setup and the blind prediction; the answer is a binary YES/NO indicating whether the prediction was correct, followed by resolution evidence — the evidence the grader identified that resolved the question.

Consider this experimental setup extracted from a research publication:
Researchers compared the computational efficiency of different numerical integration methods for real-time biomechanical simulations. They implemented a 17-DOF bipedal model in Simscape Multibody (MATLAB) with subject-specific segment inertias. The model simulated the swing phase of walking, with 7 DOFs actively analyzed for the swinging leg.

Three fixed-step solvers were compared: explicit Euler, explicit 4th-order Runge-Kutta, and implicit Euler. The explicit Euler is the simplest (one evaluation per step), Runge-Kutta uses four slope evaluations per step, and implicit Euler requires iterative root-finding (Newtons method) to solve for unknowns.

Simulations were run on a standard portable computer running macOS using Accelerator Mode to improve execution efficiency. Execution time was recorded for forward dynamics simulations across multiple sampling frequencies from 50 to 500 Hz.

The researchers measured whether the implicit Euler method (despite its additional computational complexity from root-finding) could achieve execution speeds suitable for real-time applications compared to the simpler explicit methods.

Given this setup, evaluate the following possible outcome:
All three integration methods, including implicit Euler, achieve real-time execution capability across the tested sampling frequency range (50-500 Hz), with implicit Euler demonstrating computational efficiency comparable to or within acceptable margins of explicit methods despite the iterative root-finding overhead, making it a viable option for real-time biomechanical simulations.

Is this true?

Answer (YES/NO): YES